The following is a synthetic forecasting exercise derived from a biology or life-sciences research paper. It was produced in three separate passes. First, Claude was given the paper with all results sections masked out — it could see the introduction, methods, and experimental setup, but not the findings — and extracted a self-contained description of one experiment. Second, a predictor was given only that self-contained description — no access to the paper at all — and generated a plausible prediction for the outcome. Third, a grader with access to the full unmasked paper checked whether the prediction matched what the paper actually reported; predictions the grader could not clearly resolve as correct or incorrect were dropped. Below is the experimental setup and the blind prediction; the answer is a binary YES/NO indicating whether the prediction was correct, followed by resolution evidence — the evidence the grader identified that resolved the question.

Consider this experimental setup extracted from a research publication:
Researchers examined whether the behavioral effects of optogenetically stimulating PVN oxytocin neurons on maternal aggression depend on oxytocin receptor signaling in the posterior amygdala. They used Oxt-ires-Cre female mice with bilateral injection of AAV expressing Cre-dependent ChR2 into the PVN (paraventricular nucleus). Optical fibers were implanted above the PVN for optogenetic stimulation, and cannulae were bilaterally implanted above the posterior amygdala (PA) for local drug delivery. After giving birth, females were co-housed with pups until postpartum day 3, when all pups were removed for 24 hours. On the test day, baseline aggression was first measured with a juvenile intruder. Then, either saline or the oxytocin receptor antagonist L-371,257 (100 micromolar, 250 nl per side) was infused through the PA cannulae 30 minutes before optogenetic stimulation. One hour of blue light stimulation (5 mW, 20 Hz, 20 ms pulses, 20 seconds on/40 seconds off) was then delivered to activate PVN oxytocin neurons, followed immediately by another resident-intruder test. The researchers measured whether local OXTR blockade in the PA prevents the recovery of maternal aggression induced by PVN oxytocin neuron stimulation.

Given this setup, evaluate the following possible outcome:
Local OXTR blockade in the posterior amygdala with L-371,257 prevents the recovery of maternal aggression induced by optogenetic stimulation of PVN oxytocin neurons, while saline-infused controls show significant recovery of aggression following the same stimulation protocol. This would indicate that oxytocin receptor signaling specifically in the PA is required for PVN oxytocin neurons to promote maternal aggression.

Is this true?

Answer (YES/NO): YES